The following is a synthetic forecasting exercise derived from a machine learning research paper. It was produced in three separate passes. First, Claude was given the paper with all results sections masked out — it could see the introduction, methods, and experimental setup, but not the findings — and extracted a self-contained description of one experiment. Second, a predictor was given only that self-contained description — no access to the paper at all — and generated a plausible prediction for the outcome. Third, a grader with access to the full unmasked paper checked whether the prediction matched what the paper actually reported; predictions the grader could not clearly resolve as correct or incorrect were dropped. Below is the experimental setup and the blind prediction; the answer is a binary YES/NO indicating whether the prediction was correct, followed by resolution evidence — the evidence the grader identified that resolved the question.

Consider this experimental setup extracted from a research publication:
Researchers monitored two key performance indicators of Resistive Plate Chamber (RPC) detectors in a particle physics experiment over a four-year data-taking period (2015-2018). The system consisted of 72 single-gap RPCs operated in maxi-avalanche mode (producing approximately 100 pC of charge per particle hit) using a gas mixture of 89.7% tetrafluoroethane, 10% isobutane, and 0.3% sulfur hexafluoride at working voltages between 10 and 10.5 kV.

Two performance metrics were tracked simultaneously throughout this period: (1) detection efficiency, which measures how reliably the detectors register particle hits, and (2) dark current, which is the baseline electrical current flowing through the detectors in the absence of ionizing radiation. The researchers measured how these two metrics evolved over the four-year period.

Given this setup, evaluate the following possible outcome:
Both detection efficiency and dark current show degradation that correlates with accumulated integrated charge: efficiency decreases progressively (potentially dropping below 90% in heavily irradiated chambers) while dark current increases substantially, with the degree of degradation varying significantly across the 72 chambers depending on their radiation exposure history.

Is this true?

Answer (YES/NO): NO